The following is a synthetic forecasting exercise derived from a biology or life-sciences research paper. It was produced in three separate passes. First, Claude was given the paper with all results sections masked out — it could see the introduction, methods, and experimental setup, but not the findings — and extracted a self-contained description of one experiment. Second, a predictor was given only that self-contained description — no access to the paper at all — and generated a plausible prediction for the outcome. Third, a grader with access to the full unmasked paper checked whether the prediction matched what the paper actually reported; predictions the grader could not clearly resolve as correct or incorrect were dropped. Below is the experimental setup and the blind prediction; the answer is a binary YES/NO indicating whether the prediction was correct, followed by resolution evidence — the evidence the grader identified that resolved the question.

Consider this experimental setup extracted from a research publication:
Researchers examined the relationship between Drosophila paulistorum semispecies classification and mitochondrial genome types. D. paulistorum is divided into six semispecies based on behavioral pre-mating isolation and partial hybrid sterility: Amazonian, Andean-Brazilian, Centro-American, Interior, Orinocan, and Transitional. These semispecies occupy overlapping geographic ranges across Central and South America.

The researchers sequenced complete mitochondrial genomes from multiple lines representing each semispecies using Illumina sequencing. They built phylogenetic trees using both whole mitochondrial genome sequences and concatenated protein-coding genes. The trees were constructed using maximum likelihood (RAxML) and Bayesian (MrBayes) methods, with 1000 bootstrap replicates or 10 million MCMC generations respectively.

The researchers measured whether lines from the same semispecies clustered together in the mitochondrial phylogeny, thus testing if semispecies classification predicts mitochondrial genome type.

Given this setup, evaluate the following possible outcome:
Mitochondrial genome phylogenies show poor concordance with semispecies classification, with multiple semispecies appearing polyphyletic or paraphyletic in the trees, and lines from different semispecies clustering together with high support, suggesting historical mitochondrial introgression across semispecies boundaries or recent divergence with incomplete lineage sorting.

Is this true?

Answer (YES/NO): YES